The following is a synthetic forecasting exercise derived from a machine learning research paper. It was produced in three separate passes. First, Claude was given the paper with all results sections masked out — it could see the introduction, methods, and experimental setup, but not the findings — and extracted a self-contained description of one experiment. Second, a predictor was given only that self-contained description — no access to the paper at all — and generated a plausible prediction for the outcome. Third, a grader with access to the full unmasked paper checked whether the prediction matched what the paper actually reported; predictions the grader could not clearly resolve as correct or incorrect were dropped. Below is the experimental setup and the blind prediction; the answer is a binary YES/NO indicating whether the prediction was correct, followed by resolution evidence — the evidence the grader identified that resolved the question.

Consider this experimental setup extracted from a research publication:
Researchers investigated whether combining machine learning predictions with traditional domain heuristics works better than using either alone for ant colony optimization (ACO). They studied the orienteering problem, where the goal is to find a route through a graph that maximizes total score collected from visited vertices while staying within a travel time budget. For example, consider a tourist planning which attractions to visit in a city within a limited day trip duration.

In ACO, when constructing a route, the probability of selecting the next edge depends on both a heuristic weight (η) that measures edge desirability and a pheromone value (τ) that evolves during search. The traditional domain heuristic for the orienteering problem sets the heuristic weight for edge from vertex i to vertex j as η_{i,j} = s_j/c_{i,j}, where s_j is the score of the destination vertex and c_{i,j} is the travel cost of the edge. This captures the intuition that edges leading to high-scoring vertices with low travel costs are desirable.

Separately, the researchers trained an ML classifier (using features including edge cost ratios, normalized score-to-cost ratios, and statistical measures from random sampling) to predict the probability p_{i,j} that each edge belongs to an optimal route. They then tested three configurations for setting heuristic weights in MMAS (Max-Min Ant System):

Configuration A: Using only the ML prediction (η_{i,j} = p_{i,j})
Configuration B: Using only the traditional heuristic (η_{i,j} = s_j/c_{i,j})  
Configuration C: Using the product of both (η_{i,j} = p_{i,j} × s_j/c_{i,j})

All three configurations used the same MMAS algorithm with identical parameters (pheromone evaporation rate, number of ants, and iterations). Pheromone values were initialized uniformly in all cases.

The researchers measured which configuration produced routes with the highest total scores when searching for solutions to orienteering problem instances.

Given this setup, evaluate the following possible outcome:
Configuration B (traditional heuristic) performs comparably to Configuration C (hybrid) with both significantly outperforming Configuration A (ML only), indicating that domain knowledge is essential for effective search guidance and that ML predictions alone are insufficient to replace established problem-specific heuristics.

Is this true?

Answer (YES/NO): NO